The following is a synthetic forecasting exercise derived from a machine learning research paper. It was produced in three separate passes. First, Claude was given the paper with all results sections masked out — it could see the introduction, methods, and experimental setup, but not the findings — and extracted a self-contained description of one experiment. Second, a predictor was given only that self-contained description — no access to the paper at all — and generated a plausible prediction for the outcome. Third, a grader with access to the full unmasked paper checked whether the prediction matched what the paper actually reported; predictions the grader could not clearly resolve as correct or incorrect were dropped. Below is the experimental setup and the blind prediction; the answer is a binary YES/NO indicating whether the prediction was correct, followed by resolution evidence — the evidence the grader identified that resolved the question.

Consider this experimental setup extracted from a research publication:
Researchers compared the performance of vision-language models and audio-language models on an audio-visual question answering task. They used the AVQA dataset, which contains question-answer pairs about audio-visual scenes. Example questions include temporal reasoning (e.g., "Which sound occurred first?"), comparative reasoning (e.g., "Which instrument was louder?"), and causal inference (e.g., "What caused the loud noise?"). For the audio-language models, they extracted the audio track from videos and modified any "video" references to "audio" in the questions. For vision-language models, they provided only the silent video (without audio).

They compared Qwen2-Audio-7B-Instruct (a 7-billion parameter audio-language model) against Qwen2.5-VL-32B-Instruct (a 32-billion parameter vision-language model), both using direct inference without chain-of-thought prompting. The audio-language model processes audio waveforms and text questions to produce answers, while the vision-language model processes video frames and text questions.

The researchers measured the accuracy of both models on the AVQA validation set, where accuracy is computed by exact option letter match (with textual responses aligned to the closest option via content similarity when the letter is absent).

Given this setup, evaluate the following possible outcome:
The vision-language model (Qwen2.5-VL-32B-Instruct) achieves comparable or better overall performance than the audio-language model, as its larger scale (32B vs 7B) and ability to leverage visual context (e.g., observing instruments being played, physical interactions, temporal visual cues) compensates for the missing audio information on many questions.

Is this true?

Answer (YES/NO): YES